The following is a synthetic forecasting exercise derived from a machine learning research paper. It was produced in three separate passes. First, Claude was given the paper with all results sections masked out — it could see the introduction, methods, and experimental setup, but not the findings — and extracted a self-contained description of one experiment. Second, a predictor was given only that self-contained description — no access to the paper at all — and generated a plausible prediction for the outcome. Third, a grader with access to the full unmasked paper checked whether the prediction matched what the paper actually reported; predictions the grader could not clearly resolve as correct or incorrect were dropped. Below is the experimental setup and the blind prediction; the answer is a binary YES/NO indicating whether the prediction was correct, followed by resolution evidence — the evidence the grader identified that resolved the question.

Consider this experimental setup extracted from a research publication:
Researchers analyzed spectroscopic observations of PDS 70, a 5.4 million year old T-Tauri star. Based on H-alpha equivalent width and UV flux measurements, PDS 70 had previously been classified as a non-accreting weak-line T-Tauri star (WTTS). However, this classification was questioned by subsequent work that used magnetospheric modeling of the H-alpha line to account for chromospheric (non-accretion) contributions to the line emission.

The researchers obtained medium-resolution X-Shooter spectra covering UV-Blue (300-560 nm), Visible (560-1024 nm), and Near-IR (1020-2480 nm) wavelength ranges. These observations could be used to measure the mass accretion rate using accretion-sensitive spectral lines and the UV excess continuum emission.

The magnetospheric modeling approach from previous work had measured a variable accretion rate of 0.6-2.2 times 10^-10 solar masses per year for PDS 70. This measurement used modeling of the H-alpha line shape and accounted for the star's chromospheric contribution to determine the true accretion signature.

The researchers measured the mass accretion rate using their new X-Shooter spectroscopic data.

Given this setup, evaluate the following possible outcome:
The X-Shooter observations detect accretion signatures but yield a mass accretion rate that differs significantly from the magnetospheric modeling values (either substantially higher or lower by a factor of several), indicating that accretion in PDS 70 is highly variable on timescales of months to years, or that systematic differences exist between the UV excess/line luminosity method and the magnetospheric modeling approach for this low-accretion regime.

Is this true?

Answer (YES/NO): NO